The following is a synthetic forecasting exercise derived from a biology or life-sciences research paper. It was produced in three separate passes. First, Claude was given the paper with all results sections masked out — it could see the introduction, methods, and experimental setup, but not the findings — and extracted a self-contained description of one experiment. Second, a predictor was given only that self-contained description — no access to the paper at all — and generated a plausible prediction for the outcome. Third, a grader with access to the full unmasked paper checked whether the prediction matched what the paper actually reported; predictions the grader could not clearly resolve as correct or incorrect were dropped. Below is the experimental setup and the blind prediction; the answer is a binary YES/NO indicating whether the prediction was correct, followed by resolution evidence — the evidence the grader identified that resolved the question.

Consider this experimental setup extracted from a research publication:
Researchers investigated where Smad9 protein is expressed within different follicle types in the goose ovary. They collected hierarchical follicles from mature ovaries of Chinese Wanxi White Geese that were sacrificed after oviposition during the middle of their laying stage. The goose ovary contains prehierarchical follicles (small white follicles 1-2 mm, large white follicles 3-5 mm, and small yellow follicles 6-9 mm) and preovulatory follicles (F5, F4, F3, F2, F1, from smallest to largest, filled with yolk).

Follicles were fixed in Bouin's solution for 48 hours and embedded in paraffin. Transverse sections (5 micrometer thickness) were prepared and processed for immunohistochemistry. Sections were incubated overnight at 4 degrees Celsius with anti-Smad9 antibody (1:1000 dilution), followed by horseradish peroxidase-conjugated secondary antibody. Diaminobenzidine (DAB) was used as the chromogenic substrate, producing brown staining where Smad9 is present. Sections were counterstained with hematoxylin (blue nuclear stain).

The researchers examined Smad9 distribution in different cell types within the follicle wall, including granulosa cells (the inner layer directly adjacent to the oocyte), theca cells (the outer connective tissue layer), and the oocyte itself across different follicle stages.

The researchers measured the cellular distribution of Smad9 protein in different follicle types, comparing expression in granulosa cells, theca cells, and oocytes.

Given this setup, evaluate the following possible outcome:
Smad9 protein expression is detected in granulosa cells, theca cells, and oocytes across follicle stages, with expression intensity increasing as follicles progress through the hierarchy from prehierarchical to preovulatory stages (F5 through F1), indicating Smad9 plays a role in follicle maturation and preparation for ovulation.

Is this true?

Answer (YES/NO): NO